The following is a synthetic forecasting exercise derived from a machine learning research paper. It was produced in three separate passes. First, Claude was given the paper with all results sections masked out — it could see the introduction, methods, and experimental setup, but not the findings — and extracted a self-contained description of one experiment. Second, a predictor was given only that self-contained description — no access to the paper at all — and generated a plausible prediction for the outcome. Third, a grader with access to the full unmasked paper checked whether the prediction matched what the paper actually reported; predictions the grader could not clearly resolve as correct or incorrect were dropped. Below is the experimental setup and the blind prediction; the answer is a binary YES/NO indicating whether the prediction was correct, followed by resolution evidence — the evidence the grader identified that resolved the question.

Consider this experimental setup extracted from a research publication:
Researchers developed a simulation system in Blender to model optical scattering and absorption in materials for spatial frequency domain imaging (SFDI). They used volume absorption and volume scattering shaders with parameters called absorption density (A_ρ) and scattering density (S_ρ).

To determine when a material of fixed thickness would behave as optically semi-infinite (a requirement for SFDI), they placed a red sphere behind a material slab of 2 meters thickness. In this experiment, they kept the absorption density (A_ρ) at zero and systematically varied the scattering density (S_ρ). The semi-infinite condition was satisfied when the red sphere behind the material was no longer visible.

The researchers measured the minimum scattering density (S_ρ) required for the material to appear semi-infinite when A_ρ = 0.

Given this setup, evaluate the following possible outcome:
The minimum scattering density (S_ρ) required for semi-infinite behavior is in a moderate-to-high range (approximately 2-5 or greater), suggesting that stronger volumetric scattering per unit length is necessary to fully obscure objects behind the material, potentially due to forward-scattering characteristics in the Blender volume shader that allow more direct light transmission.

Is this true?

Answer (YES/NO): YES